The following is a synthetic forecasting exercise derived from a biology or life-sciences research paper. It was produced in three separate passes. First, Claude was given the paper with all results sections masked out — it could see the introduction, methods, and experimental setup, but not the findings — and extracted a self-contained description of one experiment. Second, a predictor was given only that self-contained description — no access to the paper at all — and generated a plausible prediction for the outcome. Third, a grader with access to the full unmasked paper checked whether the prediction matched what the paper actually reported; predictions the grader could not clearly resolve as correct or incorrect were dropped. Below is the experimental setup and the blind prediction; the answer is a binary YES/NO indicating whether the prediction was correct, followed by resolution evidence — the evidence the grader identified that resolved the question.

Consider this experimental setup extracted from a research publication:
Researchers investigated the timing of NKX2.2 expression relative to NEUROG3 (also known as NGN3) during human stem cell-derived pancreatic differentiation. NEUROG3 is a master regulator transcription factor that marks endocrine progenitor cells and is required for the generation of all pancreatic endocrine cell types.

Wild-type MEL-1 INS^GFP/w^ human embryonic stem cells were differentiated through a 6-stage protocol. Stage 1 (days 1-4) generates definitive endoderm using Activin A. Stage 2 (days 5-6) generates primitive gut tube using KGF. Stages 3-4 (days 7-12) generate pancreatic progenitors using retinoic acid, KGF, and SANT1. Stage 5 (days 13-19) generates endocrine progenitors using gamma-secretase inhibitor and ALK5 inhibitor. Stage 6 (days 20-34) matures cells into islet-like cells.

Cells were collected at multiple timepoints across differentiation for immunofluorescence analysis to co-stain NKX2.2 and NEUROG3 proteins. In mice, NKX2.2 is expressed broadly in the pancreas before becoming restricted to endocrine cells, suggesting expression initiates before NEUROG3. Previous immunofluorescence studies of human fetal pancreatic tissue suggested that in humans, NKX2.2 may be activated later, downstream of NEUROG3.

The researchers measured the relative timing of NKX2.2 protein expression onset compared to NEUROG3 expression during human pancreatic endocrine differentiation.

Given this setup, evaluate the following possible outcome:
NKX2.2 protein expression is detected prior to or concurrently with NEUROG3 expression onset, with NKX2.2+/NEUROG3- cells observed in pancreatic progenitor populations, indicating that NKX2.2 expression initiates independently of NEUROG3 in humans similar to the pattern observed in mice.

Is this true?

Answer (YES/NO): NO